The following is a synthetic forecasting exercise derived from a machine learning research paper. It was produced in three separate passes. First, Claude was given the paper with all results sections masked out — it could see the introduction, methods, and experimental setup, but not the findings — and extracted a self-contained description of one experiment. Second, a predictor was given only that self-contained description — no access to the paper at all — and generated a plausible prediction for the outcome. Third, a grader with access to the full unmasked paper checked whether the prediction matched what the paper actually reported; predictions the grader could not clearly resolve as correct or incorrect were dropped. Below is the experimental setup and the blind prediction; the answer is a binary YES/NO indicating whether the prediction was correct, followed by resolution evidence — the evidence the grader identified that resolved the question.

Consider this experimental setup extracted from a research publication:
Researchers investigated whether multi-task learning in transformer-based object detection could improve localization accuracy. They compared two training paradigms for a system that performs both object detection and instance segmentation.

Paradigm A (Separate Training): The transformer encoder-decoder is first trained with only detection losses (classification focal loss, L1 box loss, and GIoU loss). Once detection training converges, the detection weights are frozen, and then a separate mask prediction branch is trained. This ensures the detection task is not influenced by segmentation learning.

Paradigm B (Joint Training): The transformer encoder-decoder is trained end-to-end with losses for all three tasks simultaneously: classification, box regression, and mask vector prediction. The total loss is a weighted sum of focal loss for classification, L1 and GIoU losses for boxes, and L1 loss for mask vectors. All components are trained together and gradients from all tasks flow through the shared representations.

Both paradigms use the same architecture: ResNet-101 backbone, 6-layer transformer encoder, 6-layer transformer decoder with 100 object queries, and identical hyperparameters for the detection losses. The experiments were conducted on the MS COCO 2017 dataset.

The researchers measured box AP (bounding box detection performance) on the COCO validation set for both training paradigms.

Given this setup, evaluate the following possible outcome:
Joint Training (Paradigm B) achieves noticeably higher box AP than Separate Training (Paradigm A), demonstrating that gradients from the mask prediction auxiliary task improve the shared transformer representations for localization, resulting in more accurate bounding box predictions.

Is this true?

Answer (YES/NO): YES